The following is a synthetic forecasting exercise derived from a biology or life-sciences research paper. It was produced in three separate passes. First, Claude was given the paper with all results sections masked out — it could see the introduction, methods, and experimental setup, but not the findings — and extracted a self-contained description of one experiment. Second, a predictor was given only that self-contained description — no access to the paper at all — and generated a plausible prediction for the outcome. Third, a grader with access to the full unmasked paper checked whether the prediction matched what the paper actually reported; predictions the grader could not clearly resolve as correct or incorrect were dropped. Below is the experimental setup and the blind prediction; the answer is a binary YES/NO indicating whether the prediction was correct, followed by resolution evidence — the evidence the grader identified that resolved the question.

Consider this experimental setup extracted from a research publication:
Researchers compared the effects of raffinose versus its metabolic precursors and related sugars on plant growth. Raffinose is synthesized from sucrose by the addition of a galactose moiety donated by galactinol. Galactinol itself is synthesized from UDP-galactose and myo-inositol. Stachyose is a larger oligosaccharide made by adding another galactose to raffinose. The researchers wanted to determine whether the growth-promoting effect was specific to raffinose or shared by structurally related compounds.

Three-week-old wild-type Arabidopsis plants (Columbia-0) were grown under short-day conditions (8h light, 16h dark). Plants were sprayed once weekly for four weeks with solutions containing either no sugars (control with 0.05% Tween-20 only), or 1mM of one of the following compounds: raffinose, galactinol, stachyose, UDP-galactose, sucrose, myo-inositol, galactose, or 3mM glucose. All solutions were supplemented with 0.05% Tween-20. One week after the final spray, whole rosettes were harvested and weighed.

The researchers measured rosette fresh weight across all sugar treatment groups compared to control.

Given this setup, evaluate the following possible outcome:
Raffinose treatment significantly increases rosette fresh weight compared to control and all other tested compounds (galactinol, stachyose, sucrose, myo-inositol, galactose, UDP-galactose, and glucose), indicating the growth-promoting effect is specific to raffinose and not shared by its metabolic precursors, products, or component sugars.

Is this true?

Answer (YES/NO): NO